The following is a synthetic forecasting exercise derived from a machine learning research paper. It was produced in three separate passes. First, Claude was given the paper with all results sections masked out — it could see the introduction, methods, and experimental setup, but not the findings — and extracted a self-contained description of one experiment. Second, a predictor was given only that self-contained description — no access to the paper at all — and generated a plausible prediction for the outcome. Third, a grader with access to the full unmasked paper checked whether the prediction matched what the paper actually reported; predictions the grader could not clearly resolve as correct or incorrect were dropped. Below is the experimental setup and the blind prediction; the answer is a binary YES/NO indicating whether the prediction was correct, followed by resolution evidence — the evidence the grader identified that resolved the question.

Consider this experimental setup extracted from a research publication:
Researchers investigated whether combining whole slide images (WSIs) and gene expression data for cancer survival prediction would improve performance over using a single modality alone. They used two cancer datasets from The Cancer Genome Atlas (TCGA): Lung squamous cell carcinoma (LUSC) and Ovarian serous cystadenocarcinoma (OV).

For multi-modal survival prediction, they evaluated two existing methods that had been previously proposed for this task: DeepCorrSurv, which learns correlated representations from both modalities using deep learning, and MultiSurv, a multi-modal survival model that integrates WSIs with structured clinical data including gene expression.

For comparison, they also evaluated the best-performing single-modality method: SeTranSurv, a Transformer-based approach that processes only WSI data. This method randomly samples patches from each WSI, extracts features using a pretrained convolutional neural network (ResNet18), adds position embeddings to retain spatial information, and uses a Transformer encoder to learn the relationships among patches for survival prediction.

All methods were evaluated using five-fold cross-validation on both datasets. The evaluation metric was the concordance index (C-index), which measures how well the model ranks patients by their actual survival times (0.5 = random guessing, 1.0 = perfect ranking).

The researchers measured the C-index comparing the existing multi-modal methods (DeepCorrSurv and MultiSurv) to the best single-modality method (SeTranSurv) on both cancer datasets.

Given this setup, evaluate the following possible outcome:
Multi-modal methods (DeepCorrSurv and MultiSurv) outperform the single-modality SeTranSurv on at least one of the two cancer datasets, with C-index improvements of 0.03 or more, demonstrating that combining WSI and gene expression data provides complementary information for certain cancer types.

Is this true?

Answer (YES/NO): NO